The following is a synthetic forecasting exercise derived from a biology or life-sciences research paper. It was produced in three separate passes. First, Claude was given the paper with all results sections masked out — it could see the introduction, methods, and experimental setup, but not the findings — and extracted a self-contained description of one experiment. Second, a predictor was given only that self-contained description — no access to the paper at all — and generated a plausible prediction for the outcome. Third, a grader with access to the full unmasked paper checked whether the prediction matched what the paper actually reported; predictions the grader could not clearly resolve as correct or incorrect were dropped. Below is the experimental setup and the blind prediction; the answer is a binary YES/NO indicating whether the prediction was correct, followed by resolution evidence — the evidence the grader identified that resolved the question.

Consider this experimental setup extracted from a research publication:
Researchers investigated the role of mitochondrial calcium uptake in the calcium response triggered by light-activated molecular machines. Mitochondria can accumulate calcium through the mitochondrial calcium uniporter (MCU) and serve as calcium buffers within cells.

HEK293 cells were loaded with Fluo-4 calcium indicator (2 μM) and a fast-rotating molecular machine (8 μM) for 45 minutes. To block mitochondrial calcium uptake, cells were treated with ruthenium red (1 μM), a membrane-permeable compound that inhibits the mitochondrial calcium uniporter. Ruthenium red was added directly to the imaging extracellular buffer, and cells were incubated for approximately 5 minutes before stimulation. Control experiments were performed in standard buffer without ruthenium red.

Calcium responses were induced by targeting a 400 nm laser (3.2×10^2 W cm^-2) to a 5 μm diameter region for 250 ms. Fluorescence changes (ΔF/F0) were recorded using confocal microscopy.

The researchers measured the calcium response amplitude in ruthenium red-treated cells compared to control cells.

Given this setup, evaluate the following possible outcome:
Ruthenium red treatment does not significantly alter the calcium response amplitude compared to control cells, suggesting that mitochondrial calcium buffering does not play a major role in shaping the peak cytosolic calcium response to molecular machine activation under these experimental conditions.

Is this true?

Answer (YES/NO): YES